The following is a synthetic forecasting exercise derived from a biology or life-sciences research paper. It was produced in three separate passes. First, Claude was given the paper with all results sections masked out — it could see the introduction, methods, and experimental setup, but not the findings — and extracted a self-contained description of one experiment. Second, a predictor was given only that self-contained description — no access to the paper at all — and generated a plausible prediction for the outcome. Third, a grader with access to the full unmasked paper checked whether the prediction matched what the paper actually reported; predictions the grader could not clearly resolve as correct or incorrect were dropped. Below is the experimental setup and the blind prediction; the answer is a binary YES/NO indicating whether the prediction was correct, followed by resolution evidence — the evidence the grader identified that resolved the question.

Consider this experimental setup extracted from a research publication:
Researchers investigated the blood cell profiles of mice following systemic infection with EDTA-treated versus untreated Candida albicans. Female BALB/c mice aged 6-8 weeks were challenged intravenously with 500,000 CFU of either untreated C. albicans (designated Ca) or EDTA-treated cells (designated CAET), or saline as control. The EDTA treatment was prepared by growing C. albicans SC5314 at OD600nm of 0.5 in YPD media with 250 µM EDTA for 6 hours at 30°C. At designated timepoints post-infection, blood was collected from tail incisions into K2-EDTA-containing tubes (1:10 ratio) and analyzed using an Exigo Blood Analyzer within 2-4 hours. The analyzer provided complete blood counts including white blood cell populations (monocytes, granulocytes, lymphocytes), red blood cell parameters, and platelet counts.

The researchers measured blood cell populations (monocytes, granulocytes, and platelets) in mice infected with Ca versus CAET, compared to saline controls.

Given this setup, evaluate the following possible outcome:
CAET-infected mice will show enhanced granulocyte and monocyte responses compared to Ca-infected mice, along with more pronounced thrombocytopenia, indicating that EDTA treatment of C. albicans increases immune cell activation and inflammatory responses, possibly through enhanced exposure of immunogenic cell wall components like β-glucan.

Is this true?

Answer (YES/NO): NO